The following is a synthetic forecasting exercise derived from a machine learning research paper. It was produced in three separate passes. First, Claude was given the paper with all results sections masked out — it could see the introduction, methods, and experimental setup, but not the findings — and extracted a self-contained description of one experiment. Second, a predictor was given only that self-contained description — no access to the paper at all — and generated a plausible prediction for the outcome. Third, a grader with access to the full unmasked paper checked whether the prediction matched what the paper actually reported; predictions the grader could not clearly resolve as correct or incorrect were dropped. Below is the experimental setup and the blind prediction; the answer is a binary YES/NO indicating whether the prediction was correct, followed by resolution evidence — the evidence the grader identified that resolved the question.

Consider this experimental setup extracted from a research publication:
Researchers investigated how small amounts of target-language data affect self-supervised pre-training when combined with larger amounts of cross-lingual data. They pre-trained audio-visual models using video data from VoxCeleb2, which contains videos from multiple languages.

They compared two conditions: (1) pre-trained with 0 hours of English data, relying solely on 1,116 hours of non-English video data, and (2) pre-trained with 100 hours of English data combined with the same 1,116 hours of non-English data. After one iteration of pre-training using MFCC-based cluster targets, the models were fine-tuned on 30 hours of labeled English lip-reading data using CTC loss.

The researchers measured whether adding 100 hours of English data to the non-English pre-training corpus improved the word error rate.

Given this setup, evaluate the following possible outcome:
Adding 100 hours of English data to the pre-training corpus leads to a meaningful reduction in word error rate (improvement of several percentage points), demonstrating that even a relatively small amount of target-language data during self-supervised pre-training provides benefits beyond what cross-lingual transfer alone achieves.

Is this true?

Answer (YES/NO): NO